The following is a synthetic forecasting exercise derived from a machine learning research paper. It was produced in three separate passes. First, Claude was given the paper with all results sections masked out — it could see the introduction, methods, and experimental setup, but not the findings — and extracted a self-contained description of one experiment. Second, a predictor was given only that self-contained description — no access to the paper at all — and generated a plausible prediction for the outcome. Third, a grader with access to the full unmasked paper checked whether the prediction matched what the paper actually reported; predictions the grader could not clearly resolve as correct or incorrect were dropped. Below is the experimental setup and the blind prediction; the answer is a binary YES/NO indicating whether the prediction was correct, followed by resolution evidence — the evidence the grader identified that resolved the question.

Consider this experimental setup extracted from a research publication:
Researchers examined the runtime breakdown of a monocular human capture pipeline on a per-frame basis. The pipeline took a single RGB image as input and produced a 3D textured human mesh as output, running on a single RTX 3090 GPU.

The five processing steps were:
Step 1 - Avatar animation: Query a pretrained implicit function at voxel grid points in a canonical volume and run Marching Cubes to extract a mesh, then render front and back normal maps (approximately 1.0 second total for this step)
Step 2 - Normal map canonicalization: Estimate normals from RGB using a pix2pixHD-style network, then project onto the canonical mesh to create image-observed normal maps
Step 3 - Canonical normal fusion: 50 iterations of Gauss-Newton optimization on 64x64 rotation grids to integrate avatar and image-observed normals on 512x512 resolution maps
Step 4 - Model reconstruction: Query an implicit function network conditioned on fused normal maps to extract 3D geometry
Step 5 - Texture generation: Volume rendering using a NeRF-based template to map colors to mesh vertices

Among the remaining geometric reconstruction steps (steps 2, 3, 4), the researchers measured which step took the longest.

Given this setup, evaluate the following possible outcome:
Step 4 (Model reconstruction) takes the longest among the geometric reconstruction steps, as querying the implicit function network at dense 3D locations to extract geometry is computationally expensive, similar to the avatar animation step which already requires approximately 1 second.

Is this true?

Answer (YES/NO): NO